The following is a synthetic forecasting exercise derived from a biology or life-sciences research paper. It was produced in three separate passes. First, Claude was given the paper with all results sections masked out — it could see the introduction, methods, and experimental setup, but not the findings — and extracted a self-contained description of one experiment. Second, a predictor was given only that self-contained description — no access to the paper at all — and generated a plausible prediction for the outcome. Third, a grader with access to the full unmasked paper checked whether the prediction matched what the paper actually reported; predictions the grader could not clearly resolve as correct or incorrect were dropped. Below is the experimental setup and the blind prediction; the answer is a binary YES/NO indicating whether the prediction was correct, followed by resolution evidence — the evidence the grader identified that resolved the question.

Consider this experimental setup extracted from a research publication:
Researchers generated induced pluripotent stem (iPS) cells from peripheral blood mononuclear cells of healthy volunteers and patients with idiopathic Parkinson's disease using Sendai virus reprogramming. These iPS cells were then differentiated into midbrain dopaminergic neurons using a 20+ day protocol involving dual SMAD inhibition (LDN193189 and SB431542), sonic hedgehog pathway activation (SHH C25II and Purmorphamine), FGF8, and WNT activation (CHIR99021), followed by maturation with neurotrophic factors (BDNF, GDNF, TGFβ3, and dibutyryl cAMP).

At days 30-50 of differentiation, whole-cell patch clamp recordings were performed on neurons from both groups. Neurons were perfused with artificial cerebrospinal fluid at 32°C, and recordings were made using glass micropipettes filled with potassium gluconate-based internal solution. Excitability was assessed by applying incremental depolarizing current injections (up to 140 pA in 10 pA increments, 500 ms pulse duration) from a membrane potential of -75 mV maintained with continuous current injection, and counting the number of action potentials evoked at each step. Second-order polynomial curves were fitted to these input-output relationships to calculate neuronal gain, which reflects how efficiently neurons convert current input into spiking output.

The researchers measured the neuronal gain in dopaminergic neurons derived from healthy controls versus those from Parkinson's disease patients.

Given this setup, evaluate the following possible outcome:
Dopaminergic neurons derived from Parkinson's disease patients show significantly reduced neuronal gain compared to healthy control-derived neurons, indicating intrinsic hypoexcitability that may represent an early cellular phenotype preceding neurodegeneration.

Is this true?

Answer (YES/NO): YES